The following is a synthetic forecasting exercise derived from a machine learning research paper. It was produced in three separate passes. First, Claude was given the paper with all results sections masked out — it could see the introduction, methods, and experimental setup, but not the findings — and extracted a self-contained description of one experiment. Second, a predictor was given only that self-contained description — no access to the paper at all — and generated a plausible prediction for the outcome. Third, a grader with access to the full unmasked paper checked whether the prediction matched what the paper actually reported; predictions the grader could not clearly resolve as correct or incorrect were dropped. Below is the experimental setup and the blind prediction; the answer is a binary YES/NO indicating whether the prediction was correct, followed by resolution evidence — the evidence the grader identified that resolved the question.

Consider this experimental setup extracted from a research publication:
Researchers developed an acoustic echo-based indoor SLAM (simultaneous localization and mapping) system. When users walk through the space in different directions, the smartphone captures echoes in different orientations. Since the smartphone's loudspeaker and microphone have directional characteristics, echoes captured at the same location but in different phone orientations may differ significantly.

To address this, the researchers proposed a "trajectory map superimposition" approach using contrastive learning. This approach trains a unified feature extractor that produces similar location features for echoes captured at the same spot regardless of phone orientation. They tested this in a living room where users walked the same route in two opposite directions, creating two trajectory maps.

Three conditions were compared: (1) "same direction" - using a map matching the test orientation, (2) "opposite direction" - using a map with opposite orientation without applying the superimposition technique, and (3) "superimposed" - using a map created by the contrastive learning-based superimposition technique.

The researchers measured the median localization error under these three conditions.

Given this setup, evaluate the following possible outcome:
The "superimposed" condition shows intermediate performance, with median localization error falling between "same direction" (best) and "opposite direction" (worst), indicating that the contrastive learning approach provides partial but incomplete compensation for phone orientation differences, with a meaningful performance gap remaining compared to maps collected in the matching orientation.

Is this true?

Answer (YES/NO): NO